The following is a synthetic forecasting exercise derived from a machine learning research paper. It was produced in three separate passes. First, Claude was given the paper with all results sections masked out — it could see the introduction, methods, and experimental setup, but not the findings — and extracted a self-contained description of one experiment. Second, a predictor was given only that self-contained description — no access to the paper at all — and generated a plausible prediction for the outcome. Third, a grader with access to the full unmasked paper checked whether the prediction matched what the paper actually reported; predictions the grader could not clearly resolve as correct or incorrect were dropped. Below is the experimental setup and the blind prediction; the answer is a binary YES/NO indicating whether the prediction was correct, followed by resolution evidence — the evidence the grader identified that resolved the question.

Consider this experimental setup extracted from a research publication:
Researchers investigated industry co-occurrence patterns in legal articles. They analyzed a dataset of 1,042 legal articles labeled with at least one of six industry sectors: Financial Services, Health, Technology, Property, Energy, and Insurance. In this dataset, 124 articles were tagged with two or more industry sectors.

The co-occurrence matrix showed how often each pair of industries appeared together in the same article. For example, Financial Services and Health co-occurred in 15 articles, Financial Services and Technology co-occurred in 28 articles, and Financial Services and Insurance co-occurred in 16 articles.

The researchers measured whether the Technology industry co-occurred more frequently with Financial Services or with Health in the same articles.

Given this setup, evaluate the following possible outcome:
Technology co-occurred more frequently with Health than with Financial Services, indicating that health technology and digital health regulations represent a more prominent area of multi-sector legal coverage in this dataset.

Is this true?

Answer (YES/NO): YES